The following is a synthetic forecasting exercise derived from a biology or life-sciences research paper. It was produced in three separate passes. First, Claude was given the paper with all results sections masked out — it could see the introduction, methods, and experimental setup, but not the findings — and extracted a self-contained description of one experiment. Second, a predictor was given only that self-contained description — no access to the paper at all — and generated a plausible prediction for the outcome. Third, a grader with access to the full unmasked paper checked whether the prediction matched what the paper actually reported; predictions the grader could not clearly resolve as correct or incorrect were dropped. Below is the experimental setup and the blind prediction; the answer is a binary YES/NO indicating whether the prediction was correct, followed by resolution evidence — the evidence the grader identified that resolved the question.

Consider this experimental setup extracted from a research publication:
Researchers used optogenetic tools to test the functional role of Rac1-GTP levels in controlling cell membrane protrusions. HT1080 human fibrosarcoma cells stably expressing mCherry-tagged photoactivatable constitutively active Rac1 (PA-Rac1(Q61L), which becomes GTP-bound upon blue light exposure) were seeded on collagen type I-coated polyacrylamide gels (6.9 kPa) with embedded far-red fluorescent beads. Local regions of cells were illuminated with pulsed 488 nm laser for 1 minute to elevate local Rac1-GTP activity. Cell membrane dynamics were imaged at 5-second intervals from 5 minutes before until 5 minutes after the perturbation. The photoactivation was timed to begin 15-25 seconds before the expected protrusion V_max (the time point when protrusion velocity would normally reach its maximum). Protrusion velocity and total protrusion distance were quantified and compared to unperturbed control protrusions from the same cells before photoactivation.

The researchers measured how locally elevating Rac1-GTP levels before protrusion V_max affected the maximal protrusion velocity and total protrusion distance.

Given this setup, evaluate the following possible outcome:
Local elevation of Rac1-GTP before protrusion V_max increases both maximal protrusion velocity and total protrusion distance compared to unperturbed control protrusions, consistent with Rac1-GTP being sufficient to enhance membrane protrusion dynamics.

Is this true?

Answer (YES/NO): YES